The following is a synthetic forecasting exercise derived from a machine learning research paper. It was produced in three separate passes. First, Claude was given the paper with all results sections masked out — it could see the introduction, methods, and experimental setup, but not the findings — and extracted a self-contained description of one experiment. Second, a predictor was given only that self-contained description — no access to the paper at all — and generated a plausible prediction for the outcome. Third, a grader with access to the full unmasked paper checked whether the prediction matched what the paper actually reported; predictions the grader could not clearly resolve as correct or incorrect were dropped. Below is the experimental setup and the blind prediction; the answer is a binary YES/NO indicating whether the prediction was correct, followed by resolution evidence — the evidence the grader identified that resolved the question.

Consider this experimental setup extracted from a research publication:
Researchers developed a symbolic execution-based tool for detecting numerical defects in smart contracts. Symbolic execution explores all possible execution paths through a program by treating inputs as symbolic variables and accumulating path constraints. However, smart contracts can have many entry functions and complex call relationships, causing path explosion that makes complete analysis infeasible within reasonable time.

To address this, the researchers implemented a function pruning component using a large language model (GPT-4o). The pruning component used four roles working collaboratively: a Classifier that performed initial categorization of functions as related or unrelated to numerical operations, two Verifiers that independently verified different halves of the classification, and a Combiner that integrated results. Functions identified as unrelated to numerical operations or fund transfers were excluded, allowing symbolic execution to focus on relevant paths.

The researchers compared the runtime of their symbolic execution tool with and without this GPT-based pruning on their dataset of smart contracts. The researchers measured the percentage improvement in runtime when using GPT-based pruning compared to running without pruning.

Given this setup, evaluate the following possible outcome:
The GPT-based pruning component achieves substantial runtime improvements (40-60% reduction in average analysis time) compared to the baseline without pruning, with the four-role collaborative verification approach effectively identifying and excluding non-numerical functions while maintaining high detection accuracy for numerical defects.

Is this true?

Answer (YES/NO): NO